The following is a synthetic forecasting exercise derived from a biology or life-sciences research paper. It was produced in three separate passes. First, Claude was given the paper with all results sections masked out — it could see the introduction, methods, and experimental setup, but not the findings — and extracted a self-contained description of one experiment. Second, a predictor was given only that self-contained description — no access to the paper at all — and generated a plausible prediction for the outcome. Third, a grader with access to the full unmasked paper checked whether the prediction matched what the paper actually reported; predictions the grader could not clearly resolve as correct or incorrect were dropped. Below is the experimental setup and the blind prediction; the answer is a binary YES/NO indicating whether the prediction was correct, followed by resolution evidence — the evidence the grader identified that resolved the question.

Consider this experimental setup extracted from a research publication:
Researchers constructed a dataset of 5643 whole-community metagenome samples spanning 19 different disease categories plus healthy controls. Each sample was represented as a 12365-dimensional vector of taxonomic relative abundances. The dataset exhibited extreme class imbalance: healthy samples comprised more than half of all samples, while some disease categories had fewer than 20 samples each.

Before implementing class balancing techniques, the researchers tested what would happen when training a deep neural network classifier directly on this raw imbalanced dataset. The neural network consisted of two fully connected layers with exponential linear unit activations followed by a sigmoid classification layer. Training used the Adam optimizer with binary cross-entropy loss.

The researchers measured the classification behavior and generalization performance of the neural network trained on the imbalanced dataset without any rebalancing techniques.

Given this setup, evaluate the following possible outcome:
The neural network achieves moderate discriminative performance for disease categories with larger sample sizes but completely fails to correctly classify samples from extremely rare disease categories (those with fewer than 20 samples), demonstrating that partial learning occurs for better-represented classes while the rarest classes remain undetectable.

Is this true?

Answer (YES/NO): NO